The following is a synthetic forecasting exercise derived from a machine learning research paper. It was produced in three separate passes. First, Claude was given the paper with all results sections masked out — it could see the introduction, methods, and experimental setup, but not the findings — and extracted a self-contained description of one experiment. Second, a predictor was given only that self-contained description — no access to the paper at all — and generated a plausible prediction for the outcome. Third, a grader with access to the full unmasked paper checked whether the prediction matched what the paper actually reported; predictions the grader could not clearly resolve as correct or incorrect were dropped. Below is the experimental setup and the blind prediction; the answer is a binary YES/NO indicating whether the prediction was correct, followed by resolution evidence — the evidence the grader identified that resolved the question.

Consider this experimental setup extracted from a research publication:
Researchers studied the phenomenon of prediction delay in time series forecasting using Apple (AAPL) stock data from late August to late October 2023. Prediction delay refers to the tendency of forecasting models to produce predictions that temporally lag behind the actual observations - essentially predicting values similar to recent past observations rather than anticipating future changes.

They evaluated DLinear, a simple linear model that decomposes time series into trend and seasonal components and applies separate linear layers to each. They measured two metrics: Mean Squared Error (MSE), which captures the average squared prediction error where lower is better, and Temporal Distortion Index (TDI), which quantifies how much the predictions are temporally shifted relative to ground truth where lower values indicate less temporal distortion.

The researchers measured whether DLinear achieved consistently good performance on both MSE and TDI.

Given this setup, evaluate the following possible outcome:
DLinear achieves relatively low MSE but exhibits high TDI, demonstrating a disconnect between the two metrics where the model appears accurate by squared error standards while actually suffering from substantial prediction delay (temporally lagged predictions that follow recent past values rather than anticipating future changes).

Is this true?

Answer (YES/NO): YES